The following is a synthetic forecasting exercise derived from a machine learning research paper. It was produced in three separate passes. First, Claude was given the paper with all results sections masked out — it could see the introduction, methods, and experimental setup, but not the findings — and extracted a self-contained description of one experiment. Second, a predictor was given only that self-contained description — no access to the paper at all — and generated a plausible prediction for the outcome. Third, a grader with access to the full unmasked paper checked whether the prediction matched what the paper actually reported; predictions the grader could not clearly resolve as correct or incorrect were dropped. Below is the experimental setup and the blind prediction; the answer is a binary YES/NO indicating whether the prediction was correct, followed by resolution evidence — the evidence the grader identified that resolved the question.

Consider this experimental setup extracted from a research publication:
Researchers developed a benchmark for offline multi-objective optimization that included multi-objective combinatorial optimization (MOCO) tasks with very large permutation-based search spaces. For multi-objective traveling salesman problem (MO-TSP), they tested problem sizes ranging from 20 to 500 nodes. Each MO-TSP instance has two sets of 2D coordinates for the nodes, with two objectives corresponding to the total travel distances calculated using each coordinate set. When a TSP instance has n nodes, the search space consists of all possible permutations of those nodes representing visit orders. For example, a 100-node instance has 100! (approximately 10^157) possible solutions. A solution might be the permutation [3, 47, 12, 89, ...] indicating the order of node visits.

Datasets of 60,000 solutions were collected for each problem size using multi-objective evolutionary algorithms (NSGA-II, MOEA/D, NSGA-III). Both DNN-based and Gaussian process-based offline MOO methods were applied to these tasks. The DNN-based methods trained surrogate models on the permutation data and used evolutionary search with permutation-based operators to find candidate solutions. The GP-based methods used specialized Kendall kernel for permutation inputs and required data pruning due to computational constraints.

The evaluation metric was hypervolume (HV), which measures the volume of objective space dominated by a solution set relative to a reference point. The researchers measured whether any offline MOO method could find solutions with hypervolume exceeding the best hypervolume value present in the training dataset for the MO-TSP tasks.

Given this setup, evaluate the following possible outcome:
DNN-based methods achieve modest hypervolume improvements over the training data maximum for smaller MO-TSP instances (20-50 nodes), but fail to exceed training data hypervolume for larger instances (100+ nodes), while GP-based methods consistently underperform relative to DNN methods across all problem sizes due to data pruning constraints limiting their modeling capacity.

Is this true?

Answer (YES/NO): NO